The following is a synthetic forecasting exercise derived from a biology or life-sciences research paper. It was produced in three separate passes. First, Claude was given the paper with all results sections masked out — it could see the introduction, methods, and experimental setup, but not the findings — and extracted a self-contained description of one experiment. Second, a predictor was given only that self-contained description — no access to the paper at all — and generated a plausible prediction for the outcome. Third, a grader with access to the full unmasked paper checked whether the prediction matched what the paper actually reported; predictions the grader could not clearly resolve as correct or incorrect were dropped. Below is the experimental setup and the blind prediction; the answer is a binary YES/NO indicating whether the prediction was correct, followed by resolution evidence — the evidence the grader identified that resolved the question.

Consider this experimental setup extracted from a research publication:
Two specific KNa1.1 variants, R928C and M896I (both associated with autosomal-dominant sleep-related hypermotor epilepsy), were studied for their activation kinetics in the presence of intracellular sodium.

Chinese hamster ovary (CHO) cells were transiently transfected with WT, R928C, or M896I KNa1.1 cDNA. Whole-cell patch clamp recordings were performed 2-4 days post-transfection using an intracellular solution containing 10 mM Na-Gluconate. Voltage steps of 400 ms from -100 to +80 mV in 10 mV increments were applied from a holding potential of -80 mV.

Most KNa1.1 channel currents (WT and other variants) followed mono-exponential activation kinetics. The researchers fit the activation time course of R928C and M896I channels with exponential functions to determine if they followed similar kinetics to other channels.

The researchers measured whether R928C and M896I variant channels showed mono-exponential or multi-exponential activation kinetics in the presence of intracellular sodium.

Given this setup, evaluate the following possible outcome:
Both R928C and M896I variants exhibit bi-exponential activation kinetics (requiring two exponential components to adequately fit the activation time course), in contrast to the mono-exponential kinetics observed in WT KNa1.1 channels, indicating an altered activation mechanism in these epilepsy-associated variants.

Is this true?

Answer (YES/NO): YES